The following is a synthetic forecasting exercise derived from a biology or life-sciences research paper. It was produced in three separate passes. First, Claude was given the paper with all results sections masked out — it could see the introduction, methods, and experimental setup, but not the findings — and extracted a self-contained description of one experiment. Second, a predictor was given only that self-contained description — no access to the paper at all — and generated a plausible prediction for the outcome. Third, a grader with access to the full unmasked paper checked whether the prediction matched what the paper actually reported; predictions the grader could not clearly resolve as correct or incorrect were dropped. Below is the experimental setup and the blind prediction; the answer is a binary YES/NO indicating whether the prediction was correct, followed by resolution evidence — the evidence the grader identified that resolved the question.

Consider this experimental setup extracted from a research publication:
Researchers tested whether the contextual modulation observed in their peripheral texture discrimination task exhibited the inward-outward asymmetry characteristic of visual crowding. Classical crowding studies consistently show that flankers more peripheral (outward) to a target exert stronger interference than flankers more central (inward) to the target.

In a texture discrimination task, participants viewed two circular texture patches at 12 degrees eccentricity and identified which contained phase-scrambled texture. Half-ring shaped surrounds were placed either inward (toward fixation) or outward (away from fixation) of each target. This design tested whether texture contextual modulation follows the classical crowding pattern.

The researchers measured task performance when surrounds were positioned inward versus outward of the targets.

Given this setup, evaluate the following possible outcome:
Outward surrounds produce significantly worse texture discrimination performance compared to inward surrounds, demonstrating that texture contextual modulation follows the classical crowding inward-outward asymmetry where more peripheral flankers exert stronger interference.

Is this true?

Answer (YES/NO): NO